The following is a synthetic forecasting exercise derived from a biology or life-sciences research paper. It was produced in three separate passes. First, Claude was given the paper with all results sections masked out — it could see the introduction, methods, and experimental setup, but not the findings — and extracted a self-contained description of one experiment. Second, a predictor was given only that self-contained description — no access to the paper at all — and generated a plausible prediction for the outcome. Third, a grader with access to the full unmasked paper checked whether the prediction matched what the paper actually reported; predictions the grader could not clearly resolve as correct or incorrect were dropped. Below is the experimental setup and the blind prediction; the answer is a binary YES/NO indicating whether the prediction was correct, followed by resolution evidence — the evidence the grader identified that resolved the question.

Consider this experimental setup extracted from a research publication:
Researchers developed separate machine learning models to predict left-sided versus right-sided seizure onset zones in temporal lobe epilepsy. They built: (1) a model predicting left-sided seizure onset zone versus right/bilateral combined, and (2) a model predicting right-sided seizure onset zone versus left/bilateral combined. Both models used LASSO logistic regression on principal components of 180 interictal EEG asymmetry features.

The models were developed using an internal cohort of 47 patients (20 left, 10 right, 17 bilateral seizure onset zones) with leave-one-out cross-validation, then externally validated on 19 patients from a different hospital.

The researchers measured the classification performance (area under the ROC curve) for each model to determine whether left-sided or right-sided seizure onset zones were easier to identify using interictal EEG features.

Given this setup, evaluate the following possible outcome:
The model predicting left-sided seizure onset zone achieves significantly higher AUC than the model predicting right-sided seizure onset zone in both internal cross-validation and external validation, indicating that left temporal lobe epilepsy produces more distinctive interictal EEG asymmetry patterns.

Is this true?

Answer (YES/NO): NO